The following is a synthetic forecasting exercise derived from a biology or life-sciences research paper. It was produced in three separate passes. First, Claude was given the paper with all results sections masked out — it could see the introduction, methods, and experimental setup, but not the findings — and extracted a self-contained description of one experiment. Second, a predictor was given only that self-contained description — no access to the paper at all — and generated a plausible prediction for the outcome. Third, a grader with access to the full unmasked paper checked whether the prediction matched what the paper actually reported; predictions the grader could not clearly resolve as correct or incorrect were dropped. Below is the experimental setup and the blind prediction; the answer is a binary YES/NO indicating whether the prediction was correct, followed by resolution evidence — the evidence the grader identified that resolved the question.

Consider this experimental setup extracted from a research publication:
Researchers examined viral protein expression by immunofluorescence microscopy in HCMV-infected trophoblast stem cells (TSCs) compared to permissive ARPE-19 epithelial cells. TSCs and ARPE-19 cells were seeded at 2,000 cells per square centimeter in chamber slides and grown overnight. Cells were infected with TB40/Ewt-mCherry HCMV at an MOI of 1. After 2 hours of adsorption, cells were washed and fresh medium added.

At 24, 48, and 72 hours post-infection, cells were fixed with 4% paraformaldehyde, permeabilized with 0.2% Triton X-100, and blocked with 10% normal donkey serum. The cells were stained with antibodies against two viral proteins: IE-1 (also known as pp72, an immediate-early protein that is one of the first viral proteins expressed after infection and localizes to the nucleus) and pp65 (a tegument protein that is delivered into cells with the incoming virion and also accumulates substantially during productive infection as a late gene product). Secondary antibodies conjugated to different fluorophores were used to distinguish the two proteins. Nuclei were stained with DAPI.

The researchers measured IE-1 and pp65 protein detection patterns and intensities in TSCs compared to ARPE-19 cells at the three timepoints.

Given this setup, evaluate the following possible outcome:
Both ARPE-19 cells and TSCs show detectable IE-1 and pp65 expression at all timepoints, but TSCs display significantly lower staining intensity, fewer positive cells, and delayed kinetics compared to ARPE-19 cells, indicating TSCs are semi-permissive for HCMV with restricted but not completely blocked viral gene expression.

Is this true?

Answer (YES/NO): YES